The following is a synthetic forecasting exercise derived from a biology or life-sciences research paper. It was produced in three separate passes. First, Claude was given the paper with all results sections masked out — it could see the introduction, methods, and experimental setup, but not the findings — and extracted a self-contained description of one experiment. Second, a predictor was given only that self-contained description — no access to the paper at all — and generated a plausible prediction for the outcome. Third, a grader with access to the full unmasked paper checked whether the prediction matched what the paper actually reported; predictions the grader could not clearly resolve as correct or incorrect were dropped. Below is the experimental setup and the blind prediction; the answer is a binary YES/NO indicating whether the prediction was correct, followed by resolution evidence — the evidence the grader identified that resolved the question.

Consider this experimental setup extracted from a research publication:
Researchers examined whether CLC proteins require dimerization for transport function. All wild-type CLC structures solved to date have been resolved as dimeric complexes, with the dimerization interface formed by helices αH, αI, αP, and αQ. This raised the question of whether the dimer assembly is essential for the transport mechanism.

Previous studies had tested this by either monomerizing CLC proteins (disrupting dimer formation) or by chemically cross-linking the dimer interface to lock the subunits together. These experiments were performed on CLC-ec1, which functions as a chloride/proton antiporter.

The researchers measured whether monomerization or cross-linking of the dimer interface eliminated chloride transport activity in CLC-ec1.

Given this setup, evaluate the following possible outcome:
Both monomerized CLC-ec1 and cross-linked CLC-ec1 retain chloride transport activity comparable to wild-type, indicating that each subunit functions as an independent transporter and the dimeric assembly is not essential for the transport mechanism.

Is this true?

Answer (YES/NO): YES